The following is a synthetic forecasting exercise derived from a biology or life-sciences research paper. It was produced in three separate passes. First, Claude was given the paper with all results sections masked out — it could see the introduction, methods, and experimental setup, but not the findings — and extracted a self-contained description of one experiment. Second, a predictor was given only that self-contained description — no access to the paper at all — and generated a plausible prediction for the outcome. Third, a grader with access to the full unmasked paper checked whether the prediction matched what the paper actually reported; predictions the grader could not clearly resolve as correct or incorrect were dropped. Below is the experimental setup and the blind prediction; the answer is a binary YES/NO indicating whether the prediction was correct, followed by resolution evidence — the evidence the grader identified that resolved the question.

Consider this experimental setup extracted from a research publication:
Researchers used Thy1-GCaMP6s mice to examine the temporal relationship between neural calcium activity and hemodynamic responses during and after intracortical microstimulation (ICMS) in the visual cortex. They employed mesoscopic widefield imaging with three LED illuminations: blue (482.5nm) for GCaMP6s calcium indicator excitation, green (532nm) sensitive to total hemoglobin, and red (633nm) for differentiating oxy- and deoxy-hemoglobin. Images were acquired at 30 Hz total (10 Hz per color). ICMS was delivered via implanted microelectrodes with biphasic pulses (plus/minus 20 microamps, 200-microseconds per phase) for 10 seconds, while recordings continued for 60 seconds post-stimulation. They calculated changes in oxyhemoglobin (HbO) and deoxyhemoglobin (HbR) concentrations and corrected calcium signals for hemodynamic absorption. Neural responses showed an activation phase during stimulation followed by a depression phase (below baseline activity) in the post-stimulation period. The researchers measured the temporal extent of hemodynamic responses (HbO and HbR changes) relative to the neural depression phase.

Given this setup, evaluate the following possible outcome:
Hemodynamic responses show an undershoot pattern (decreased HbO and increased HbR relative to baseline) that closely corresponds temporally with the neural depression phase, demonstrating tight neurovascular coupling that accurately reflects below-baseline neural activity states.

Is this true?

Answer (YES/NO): NO